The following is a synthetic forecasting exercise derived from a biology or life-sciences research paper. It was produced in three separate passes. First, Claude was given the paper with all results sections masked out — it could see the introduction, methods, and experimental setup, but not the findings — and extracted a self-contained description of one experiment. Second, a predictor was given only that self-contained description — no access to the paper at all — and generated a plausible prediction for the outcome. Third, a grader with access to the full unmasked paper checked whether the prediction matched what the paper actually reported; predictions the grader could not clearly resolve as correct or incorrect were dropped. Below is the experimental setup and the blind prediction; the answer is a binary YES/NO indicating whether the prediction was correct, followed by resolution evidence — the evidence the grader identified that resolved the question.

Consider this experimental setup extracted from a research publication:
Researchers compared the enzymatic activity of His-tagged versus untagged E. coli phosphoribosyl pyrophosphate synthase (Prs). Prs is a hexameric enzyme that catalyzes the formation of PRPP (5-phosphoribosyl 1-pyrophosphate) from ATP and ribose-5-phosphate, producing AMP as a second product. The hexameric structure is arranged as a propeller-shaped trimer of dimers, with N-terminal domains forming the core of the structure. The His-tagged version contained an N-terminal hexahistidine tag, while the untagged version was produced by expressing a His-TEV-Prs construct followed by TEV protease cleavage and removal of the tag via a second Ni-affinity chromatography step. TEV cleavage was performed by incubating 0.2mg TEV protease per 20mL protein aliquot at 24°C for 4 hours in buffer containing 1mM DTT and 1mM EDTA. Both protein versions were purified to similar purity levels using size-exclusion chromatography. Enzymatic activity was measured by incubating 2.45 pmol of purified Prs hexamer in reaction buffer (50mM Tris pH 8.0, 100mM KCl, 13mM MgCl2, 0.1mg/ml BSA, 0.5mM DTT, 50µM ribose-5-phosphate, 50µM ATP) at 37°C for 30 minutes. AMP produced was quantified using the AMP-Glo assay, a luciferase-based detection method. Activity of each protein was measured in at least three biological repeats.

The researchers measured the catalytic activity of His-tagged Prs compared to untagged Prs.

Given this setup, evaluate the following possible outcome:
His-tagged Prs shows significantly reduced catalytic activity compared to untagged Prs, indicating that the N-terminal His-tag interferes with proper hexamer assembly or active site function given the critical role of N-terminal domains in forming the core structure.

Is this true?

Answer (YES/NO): NO